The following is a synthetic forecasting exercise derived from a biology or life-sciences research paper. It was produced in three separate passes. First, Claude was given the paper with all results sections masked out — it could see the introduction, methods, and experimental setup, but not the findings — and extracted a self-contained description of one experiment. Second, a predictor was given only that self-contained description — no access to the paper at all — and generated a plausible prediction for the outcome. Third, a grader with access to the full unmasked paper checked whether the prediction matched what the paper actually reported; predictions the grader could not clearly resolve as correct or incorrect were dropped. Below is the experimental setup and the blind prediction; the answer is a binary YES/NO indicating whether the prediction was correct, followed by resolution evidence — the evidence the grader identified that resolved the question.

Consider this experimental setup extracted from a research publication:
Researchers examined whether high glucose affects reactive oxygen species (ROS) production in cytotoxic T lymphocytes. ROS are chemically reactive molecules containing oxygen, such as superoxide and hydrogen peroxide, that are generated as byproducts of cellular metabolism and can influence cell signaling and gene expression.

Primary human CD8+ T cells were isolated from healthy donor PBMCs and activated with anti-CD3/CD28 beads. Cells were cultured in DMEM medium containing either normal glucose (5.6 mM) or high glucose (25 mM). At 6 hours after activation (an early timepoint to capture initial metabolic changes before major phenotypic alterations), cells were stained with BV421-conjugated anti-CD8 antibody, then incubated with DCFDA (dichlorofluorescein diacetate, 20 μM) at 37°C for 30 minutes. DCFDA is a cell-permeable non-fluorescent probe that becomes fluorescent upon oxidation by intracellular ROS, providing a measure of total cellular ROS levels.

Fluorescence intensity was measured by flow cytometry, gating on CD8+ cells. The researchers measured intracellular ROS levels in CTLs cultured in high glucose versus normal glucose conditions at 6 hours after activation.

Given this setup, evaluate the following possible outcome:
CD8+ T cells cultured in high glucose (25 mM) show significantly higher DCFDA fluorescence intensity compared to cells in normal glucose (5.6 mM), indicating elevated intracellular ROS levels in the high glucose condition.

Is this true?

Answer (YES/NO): YES